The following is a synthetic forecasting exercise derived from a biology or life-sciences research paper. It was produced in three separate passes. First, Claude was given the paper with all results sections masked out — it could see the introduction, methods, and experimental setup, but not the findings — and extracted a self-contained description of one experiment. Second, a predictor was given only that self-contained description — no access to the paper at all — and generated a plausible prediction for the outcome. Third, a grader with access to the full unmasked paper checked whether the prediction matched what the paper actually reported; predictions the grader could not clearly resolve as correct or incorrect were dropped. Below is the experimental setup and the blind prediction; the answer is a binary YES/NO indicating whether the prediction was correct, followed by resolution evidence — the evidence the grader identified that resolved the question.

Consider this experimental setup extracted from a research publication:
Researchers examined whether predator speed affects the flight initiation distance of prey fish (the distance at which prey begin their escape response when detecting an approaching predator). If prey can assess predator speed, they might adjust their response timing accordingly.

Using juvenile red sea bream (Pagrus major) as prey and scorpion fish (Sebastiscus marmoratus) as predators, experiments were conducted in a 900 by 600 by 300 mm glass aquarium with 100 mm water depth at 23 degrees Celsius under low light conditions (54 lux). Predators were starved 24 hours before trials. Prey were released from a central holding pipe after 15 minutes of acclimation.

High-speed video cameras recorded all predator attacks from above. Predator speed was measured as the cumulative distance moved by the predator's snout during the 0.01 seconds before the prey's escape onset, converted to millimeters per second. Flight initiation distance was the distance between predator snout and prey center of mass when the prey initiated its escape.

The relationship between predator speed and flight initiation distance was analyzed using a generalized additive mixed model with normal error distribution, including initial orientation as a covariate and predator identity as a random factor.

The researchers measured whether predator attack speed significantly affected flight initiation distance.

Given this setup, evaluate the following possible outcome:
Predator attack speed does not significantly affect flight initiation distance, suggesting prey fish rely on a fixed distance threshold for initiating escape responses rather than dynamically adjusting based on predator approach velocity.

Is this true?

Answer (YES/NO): NO